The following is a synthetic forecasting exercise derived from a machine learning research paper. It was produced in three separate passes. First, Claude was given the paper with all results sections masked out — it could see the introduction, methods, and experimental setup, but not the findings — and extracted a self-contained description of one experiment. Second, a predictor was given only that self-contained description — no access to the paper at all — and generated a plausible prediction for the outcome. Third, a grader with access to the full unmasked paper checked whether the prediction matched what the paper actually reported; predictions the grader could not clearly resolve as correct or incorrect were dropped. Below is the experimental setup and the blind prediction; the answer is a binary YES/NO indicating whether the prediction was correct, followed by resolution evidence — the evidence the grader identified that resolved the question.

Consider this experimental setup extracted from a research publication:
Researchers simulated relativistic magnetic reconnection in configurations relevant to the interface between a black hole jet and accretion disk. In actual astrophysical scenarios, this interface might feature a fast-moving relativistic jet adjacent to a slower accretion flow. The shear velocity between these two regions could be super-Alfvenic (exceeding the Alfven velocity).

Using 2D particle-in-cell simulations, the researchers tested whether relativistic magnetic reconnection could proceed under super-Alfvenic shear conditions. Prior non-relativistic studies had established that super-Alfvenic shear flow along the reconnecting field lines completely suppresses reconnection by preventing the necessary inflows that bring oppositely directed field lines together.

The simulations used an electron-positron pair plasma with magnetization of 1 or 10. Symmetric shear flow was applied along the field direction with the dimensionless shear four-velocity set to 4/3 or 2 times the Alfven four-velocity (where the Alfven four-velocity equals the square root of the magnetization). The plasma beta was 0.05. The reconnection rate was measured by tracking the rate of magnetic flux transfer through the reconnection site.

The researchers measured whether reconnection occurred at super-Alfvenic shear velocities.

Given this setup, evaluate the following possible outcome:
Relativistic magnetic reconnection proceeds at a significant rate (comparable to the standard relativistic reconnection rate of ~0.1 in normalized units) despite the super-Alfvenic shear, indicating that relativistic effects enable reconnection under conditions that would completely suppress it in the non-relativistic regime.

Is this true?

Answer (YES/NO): NO